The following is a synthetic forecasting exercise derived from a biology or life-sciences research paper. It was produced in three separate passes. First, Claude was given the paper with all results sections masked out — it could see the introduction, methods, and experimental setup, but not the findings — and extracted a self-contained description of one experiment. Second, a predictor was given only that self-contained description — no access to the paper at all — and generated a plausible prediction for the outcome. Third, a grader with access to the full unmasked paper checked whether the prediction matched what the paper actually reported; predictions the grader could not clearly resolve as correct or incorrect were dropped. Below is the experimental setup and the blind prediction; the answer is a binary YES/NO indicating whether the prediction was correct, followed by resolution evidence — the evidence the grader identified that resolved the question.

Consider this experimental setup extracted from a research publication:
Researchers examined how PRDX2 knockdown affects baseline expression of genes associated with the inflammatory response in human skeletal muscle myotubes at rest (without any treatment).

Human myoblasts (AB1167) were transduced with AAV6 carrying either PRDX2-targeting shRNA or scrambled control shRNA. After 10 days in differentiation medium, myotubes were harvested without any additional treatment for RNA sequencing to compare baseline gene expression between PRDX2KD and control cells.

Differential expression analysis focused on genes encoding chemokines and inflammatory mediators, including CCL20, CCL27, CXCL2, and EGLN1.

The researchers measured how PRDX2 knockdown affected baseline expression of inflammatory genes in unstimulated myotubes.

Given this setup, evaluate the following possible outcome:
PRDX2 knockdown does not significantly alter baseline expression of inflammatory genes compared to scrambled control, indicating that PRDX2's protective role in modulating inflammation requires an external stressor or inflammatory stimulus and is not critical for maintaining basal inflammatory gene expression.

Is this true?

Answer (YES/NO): NO